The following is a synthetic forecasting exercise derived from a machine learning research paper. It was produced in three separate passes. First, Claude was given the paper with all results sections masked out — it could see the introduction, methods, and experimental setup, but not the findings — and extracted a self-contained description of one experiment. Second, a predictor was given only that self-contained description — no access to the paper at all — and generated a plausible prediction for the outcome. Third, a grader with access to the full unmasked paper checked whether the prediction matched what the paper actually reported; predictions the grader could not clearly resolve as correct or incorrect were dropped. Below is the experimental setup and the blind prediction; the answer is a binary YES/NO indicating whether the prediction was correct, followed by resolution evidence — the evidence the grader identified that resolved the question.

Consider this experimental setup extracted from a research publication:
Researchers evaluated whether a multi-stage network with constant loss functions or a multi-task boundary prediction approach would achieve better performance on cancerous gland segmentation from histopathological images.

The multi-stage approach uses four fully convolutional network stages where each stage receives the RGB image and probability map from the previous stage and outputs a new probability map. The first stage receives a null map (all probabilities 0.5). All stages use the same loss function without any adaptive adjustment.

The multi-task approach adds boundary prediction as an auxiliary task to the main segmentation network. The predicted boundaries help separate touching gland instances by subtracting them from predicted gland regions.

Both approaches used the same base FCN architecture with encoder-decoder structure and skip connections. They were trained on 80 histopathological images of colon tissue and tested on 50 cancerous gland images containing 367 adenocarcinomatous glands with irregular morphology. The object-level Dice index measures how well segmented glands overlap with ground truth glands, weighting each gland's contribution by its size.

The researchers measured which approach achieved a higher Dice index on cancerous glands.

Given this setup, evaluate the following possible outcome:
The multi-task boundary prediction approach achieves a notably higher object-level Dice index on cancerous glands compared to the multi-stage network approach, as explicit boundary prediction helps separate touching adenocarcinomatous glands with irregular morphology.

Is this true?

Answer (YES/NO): NO